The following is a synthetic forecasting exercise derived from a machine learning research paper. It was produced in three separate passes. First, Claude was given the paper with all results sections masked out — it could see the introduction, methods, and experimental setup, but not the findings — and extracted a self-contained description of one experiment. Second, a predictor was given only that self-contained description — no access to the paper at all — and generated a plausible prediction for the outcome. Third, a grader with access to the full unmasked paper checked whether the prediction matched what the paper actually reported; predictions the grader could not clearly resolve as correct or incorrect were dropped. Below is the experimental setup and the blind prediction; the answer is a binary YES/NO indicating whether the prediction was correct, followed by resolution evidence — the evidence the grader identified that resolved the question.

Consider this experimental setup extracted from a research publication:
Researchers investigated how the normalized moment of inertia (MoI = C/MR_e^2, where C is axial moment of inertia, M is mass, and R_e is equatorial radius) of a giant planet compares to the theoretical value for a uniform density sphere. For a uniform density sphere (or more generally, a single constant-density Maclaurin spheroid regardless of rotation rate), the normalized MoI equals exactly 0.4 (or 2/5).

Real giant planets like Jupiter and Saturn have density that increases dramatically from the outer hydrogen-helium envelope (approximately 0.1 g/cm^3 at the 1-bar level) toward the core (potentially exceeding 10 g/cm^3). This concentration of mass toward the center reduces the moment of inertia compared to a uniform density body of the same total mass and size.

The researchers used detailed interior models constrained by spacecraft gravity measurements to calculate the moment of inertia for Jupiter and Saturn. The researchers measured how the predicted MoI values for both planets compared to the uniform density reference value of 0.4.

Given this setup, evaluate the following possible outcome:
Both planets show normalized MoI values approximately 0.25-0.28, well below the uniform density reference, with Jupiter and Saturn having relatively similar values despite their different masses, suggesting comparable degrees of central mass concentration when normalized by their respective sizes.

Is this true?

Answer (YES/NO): NO